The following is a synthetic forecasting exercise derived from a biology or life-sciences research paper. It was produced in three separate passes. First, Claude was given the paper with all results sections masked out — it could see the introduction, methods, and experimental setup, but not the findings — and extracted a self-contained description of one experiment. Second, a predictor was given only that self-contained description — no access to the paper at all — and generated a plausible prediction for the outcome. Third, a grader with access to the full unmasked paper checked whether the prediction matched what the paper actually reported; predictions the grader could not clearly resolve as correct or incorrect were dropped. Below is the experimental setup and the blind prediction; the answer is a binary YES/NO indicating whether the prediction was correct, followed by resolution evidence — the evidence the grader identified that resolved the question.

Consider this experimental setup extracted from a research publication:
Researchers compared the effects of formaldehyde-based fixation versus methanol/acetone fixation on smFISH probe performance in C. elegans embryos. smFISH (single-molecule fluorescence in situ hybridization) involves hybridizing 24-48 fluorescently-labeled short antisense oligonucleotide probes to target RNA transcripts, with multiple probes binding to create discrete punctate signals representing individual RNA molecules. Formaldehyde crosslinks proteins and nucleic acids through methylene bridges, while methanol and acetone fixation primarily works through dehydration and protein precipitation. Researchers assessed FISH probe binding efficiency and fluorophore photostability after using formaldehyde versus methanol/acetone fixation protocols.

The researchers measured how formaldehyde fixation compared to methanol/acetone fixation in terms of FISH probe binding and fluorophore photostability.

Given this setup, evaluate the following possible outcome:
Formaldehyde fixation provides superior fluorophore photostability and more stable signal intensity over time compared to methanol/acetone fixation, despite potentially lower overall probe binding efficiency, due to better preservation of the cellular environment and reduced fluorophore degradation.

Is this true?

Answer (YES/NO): NO